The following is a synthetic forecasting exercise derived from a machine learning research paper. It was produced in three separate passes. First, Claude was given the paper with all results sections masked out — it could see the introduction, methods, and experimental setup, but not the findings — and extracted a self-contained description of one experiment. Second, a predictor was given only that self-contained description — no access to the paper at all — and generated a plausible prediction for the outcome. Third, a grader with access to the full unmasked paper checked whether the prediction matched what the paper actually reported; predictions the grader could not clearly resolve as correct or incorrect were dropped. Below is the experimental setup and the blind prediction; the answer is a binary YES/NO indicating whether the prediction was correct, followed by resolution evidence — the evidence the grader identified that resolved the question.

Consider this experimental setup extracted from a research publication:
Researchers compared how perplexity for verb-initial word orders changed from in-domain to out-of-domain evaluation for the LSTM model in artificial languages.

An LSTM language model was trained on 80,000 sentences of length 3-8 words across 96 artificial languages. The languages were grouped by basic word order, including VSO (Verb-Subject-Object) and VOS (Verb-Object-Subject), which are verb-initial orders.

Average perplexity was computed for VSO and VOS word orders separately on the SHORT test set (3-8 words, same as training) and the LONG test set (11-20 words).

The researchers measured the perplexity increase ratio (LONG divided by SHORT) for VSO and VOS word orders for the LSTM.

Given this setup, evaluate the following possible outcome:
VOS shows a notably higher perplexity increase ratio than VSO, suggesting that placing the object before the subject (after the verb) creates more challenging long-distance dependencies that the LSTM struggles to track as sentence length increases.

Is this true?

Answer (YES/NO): YES